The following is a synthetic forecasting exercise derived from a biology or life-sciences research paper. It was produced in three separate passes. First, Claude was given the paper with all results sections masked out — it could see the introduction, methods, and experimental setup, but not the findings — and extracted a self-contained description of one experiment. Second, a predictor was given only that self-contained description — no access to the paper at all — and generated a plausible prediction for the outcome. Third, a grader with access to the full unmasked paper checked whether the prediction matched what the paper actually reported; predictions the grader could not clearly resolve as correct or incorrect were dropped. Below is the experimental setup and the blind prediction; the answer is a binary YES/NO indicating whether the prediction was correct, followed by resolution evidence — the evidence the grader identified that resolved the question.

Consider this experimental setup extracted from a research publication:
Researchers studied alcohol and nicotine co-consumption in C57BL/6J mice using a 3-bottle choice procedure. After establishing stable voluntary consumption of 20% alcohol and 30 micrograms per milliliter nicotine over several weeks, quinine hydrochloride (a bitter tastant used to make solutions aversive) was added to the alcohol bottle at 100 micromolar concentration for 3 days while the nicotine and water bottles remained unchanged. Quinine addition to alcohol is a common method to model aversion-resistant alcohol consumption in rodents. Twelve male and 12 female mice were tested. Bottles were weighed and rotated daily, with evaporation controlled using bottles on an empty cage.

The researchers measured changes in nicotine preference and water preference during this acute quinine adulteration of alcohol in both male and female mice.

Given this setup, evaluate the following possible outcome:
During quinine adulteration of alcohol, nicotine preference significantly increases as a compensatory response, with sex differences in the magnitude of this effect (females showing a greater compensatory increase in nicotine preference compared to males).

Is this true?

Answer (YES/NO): NO